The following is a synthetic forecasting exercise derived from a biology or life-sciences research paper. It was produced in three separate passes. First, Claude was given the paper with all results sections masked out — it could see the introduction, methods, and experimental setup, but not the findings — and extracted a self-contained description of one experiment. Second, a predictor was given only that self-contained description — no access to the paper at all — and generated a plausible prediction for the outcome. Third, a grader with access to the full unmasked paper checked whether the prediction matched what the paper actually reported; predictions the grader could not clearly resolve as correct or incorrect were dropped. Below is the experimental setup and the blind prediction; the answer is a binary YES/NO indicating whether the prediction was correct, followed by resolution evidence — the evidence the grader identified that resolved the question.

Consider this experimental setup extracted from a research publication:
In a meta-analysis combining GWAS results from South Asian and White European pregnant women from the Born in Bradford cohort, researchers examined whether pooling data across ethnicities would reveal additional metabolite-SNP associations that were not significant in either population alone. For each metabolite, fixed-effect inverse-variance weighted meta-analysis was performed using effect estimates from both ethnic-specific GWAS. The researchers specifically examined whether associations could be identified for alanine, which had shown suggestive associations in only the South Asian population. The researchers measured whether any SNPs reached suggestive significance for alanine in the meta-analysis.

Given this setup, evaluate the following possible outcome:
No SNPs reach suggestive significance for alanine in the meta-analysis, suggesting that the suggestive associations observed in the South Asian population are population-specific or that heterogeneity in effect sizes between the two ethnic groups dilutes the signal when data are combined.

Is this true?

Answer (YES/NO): NO